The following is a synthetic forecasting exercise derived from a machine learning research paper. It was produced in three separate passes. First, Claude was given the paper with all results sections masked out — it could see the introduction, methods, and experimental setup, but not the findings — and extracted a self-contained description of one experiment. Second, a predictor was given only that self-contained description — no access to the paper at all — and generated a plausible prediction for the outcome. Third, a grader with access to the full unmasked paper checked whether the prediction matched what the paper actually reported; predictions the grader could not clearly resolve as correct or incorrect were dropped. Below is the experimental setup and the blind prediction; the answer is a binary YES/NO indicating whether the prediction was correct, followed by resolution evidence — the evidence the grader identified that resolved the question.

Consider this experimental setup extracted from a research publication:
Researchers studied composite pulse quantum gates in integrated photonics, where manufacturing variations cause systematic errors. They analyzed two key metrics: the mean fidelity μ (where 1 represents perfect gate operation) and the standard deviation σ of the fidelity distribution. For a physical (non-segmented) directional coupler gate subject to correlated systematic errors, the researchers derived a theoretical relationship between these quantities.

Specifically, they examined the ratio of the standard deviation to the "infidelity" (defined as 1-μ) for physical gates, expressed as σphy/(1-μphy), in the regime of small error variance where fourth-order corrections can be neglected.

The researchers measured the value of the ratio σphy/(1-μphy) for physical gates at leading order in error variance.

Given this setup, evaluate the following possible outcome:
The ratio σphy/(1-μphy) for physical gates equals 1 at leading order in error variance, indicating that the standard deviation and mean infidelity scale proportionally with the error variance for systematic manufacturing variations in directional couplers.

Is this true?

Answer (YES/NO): NO